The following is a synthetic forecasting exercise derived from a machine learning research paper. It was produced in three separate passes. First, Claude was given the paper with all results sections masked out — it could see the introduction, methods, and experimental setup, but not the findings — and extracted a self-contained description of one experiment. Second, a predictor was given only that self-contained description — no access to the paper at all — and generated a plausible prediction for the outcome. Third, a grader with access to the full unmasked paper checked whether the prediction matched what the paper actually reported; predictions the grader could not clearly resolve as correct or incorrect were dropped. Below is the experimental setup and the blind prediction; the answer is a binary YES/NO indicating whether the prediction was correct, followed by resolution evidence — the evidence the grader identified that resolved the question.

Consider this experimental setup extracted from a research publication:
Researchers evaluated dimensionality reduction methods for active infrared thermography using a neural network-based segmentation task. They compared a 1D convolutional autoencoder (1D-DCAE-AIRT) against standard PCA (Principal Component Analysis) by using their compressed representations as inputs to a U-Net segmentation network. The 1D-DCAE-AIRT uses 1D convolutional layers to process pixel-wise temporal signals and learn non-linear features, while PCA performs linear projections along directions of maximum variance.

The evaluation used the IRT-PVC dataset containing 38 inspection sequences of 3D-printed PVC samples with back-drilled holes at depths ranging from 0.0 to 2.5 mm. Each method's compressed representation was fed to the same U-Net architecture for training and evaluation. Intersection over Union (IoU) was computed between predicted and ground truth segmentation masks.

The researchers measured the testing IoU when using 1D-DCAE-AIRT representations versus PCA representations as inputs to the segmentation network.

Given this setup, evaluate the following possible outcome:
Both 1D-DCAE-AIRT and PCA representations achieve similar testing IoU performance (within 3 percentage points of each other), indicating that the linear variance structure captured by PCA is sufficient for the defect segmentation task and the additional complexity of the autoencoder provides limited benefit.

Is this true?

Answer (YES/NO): NO